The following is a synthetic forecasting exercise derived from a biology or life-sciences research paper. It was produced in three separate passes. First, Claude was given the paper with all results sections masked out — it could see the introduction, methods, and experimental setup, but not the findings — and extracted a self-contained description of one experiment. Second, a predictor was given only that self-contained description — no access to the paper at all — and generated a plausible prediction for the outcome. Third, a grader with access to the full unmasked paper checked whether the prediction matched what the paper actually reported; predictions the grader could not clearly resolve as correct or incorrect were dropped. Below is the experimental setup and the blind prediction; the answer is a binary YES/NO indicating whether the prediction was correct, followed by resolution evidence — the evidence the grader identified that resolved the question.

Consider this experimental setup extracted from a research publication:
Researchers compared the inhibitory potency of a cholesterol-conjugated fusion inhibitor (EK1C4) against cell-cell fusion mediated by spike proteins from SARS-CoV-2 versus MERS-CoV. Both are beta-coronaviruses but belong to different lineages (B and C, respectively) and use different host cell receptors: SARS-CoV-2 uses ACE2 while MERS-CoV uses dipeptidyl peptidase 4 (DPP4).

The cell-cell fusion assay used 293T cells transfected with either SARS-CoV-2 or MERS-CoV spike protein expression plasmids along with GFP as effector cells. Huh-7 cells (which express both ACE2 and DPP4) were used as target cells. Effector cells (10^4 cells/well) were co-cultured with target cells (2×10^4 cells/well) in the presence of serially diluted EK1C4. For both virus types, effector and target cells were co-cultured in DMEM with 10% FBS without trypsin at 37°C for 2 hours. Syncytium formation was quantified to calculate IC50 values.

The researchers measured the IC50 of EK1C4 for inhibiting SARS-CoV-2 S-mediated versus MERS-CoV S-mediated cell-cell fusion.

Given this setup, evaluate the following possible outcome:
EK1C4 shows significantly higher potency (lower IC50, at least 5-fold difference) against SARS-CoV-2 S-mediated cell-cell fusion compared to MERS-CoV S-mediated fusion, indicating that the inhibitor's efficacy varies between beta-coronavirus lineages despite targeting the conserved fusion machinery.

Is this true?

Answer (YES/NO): NO